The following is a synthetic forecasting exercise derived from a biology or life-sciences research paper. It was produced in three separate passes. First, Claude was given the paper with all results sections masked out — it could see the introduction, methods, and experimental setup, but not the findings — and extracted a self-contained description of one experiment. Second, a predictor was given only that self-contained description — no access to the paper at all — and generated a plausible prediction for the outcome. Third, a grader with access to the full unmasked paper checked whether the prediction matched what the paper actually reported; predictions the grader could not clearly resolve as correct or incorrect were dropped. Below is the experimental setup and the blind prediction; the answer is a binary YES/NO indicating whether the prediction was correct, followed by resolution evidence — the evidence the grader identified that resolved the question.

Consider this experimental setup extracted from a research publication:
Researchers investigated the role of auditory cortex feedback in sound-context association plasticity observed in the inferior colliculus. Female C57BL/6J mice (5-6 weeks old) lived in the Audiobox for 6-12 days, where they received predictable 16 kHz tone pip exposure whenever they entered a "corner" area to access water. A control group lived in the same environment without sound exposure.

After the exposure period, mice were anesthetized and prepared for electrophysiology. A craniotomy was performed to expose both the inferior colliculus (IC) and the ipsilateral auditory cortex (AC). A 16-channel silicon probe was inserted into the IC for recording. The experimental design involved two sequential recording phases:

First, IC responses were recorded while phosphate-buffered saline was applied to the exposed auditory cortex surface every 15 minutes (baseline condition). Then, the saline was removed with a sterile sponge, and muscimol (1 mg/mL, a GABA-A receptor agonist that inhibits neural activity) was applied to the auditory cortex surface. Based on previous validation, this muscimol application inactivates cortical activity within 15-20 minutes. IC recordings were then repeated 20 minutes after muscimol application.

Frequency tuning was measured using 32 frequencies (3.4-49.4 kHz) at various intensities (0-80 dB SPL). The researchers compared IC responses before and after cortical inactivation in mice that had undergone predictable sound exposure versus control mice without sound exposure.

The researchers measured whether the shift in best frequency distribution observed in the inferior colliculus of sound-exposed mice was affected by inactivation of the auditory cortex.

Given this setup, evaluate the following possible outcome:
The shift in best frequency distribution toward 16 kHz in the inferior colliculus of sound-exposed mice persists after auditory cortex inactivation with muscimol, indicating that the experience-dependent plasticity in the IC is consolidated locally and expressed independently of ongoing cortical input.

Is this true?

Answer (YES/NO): YES